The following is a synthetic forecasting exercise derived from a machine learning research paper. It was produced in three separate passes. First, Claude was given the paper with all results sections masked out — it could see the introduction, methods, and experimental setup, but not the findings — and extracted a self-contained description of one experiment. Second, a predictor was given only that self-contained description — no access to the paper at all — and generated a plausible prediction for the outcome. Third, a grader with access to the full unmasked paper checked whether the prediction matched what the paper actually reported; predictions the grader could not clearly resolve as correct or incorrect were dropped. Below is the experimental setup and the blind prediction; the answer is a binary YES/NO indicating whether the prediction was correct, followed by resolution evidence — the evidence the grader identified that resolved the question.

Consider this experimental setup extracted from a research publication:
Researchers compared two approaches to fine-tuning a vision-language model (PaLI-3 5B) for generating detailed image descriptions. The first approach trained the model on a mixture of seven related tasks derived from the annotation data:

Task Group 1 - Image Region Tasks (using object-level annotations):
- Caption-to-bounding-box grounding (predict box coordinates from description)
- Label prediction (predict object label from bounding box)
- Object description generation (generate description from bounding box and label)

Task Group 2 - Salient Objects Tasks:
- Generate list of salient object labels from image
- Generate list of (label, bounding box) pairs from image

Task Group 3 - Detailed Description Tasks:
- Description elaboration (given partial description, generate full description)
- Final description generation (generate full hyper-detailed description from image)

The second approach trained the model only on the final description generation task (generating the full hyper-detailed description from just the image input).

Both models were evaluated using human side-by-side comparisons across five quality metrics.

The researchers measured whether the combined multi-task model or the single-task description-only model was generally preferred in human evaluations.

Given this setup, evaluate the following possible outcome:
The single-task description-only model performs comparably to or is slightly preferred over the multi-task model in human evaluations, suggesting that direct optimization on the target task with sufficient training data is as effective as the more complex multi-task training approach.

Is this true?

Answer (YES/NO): YES